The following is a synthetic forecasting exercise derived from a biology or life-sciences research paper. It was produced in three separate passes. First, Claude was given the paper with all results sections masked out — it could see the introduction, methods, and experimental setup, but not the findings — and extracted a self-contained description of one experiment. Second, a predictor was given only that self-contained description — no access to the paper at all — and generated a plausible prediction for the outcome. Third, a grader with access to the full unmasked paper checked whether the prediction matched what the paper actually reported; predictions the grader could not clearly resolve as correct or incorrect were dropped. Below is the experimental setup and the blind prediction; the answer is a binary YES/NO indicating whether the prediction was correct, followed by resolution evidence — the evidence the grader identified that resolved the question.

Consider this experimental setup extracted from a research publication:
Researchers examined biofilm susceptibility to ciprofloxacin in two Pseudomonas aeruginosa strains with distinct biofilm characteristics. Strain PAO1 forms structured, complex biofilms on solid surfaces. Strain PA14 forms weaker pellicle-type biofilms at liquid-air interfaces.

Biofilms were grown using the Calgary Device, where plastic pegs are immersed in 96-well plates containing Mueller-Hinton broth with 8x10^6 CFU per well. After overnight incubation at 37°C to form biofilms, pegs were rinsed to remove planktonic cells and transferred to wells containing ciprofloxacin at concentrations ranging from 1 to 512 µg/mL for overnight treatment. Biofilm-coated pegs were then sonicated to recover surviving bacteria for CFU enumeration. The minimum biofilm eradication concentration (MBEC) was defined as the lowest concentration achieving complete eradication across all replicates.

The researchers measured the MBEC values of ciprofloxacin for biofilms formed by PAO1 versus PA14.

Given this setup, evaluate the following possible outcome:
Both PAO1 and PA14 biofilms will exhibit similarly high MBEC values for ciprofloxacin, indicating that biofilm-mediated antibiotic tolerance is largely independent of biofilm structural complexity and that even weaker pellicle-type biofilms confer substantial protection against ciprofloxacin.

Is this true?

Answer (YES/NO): NO